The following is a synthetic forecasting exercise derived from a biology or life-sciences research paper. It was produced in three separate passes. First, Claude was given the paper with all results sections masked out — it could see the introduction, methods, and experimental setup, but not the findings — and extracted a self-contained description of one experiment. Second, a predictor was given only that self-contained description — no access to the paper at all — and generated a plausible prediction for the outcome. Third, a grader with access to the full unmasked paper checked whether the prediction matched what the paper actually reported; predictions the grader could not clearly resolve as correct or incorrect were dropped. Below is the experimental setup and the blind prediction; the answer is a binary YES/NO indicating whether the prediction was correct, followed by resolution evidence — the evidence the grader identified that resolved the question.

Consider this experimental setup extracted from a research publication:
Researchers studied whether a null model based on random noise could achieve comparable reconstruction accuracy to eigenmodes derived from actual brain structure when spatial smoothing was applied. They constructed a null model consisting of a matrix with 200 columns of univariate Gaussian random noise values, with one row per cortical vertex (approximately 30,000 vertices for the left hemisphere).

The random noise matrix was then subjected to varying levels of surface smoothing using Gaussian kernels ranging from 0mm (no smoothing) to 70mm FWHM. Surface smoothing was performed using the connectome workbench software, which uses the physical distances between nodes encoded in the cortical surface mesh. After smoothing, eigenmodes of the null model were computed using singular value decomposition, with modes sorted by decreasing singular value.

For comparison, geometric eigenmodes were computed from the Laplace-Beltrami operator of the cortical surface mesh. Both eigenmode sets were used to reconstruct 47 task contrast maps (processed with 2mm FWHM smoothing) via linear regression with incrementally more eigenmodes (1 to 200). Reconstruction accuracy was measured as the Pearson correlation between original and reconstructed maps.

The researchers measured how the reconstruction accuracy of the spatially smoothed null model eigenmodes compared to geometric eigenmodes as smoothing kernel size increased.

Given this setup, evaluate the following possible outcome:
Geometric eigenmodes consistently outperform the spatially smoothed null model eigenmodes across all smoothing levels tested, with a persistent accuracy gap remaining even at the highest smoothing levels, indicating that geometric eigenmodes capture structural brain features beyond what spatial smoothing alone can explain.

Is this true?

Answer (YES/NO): NO